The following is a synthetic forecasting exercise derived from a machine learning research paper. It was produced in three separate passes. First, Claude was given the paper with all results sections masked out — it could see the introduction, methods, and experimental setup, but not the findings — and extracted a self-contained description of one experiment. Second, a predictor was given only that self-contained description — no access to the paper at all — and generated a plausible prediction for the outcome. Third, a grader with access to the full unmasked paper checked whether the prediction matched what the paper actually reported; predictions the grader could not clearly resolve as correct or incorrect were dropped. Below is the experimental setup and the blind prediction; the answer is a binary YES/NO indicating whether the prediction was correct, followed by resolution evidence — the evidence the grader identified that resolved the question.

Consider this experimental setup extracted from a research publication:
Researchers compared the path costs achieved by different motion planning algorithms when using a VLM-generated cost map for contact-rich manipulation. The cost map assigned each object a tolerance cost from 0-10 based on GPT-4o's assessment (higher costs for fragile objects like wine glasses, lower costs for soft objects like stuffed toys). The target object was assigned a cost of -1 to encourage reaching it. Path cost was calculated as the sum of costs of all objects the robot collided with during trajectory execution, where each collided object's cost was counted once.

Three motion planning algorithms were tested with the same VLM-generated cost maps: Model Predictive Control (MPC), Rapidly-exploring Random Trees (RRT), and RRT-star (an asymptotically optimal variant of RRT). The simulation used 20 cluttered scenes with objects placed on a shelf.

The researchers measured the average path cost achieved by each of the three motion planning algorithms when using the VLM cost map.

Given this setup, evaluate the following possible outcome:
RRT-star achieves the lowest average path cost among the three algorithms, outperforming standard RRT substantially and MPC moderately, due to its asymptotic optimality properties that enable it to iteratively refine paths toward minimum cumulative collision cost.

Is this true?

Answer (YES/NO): NO